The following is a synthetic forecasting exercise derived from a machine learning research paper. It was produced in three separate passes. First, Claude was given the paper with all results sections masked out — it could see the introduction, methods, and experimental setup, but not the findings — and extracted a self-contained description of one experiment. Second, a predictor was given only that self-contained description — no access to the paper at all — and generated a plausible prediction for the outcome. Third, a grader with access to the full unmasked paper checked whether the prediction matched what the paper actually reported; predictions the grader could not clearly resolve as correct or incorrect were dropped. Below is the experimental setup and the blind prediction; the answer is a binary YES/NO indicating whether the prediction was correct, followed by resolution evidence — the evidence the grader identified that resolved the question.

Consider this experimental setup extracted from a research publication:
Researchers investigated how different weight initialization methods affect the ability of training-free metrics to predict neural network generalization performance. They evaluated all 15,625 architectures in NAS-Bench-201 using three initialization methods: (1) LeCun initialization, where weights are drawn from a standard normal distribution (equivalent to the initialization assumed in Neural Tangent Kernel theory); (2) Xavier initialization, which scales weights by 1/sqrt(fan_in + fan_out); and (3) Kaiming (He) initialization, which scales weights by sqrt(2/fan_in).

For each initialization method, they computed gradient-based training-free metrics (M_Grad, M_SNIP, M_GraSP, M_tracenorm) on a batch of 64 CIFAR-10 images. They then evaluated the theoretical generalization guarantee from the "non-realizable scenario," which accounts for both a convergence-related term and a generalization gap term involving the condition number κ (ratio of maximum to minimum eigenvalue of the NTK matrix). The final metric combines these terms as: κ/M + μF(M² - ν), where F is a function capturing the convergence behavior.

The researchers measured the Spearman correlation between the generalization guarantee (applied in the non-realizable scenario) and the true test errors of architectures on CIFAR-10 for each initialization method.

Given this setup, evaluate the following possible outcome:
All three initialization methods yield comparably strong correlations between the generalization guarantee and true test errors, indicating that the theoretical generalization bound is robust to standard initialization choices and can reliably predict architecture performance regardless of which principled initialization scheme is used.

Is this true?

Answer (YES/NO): NO